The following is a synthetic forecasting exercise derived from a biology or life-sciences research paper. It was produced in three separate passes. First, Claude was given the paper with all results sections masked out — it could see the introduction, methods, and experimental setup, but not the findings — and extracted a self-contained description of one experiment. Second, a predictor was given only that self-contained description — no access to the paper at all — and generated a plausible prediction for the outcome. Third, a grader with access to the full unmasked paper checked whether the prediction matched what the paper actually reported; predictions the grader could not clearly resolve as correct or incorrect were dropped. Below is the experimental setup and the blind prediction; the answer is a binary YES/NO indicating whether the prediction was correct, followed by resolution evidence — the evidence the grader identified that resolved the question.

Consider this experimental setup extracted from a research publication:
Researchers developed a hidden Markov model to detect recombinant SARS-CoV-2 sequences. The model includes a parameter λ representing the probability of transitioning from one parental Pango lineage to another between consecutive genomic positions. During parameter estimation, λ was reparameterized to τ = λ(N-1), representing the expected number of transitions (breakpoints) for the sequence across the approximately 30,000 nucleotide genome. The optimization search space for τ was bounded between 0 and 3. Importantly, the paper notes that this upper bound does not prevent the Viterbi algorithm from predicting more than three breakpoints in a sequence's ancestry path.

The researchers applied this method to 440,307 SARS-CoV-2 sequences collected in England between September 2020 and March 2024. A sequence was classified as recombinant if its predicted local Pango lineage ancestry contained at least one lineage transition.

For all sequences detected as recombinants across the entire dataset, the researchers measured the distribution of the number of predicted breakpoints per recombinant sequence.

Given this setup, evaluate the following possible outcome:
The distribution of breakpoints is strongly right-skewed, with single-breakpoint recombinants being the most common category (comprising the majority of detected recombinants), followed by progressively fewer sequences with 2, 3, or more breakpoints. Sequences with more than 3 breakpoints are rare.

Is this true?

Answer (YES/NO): YES